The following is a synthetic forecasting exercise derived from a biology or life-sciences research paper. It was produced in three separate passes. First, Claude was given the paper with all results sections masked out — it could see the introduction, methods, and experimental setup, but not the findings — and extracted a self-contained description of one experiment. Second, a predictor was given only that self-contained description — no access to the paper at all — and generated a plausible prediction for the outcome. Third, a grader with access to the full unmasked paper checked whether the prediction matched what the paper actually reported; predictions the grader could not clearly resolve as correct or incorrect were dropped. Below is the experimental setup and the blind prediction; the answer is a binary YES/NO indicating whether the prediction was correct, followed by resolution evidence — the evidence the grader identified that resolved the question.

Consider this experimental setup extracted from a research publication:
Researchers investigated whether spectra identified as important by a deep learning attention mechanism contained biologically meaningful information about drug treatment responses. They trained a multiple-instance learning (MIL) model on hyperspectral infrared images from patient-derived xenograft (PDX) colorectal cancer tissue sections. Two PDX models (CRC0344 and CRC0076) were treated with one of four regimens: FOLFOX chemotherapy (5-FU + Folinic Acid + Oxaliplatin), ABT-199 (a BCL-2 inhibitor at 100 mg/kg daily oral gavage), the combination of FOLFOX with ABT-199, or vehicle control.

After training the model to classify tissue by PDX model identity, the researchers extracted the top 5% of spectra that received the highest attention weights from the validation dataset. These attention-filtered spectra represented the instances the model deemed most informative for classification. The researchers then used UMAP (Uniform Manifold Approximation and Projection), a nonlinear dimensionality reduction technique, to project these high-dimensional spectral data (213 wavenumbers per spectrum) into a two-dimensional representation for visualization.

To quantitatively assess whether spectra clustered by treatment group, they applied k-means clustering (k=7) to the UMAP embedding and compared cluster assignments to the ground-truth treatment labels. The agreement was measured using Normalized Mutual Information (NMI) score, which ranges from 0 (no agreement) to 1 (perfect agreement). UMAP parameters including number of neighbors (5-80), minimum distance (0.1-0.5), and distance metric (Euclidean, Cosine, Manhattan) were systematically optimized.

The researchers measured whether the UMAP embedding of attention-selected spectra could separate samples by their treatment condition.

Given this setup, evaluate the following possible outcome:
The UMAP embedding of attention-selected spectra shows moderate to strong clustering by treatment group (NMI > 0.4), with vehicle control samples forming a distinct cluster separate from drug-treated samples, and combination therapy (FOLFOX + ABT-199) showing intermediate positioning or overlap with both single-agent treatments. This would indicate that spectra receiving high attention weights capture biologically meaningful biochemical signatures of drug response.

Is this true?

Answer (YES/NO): NO